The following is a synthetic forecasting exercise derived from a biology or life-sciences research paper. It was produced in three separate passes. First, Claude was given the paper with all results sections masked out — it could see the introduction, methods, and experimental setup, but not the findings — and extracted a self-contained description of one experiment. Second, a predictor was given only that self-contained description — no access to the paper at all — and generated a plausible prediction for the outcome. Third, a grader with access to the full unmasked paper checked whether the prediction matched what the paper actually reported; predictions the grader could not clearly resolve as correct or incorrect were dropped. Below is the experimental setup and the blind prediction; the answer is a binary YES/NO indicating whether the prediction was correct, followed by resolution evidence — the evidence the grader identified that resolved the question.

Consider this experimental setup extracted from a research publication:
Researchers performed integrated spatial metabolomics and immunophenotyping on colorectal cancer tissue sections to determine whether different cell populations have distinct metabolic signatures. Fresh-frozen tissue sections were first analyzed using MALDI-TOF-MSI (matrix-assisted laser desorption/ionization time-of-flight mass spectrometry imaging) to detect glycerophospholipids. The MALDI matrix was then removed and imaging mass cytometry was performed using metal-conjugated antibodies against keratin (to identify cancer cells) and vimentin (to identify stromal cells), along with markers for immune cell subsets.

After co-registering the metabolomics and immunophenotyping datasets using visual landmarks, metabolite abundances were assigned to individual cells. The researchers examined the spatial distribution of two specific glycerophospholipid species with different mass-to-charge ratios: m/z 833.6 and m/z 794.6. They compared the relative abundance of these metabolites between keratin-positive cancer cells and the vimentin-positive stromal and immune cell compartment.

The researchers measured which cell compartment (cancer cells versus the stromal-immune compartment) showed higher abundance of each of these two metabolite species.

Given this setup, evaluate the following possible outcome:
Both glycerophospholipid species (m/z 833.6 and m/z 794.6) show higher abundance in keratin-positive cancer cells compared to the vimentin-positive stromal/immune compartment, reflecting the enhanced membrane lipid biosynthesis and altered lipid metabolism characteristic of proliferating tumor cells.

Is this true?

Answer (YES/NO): NO